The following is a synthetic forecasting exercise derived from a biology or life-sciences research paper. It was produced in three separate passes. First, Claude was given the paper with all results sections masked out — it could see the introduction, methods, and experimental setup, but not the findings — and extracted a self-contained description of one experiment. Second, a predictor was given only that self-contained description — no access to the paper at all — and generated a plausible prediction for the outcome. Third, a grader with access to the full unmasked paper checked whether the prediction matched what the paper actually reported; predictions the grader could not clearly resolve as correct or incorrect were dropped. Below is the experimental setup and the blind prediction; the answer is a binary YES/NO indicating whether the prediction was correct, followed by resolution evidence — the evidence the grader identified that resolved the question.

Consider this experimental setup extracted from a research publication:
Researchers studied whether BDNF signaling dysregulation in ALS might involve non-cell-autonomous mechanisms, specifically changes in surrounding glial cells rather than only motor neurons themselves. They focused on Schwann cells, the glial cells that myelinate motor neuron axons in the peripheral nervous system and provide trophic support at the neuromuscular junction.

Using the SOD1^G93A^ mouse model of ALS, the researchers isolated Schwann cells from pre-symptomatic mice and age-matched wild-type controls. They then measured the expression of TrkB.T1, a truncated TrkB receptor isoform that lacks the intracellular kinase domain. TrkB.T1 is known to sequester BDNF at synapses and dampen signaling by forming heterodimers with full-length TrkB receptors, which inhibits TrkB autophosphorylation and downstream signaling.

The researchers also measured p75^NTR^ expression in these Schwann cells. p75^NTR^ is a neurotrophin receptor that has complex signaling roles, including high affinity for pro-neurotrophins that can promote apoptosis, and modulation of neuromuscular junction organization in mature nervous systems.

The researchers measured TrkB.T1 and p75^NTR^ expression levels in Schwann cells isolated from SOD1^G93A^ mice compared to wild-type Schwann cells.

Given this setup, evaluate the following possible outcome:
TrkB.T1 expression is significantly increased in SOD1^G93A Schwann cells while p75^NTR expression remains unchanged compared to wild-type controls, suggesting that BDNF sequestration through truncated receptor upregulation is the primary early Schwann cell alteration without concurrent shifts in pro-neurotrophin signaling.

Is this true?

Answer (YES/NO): NO